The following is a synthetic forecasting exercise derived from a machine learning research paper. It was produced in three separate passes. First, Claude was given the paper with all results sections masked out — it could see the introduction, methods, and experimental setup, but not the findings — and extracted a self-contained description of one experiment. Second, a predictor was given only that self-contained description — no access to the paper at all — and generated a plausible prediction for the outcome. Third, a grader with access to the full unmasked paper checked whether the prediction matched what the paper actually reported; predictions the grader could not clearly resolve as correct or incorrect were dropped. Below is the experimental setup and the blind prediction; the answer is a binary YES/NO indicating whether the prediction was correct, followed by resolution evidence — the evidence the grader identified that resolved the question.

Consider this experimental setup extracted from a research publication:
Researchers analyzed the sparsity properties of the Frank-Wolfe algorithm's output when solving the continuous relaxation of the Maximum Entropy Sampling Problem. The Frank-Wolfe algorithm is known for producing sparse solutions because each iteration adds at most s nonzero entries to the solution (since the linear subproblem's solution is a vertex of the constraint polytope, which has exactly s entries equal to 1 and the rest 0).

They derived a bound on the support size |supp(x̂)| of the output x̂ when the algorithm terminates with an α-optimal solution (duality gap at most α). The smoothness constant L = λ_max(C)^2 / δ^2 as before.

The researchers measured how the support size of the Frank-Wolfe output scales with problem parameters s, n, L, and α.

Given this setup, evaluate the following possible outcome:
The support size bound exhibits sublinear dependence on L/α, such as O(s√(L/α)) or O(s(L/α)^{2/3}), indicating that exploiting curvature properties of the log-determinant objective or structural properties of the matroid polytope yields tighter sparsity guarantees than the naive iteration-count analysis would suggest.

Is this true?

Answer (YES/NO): NO